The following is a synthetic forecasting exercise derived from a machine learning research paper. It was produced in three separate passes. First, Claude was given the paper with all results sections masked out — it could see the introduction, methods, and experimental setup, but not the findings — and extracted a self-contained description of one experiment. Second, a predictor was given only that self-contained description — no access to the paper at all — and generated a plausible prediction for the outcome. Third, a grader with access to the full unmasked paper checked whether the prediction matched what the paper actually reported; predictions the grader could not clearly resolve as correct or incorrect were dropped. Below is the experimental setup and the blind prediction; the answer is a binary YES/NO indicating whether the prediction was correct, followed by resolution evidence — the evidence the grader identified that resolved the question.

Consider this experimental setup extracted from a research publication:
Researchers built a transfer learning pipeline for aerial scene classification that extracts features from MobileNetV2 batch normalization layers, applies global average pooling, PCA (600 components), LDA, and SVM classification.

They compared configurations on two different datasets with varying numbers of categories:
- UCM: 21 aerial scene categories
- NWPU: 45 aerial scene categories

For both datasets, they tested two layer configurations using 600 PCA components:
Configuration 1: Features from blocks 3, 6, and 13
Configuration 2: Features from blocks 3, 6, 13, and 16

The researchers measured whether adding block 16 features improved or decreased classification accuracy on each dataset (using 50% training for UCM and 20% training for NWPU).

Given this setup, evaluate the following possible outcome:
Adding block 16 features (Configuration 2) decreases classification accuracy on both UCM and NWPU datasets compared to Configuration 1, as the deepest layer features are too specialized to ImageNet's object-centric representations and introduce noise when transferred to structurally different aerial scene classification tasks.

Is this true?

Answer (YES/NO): NO